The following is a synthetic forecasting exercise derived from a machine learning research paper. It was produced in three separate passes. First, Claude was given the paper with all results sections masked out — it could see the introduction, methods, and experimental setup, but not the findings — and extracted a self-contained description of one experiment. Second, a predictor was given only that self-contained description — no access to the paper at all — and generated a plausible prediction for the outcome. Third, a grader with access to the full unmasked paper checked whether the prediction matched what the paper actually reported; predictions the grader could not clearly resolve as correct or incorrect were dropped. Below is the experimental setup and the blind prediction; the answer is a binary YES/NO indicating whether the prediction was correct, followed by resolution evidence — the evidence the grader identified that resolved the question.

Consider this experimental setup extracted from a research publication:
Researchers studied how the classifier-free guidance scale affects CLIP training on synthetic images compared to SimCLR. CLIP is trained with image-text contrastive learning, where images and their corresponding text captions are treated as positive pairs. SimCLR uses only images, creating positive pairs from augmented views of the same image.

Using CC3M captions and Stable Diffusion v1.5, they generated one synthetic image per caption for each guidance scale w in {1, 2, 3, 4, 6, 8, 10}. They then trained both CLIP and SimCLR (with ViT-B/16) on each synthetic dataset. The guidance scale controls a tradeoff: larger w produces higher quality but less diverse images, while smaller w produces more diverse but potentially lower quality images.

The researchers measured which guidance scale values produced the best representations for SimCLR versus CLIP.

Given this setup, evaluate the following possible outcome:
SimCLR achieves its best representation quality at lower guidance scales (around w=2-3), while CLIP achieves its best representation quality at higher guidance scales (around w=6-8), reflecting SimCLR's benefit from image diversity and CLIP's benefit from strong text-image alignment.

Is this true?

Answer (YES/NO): NO